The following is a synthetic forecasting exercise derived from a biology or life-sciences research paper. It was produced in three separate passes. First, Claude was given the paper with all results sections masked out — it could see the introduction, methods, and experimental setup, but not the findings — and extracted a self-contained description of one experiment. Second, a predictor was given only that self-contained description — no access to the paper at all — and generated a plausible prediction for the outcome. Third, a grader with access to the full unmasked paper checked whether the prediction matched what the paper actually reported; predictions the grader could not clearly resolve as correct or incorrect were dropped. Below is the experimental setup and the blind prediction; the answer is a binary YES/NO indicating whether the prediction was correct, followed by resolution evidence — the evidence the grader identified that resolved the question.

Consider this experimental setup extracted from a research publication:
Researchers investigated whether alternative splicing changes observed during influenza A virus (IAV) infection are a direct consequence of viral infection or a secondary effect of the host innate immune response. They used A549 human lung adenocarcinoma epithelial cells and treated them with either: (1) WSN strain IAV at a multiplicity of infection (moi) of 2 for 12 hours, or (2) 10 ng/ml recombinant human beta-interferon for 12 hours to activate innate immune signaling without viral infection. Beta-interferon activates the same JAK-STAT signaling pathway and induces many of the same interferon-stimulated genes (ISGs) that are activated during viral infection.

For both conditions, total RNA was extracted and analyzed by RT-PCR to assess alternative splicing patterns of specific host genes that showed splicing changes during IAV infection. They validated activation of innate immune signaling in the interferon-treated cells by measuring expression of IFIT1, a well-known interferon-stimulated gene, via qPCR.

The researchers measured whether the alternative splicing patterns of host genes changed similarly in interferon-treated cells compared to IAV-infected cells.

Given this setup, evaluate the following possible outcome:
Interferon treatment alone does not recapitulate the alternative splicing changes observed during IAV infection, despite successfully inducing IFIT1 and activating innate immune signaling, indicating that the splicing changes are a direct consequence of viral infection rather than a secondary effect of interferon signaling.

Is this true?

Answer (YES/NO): YES